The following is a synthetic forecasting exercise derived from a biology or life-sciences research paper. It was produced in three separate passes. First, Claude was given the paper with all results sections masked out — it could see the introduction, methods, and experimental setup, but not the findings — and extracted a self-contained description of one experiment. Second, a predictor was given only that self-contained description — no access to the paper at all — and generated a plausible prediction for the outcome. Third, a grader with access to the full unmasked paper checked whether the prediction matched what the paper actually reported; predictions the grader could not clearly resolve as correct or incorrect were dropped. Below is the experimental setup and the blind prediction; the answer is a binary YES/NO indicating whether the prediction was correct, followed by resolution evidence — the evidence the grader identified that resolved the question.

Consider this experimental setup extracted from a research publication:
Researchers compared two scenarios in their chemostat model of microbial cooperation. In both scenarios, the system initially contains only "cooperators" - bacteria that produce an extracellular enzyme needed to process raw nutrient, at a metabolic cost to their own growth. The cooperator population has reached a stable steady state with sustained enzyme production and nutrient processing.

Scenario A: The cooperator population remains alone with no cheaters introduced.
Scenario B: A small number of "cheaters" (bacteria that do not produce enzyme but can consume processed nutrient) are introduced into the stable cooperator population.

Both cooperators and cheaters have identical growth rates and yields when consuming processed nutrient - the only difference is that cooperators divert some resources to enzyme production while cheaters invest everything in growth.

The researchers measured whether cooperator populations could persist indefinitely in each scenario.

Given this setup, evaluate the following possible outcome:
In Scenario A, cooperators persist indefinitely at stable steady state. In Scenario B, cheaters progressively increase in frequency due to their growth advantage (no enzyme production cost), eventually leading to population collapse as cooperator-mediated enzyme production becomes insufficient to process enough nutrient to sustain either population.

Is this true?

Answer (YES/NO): YES